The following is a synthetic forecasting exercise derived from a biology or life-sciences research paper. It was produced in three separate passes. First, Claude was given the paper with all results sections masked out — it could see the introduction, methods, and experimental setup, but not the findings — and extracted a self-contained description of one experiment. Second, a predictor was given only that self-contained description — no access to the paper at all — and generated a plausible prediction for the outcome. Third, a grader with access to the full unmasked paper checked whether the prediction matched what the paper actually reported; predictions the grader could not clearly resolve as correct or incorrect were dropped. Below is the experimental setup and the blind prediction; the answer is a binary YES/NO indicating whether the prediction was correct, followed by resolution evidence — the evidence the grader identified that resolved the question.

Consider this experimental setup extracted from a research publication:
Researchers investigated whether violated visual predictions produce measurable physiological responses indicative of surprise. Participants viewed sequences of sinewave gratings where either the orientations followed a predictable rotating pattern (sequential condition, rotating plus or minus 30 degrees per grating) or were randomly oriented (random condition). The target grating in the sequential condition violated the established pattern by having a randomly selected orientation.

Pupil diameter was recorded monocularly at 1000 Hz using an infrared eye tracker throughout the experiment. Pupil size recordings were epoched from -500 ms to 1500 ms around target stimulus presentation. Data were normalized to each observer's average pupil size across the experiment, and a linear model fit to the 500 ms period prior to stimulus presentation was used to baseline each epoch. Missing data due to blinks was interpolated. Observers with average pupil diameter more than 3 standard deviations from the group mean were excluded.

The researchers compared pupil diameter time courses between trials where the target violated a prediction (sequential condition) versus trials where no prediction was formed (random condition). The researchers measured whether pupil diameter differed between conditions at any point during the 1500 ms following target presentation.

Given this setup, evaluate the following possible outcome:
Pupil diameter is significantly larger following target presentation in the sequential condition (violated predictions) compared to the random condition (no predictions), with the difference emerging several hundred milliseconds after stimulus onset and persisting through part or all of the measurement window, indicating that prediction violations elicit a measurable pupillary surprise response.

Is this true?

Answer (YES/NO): YES